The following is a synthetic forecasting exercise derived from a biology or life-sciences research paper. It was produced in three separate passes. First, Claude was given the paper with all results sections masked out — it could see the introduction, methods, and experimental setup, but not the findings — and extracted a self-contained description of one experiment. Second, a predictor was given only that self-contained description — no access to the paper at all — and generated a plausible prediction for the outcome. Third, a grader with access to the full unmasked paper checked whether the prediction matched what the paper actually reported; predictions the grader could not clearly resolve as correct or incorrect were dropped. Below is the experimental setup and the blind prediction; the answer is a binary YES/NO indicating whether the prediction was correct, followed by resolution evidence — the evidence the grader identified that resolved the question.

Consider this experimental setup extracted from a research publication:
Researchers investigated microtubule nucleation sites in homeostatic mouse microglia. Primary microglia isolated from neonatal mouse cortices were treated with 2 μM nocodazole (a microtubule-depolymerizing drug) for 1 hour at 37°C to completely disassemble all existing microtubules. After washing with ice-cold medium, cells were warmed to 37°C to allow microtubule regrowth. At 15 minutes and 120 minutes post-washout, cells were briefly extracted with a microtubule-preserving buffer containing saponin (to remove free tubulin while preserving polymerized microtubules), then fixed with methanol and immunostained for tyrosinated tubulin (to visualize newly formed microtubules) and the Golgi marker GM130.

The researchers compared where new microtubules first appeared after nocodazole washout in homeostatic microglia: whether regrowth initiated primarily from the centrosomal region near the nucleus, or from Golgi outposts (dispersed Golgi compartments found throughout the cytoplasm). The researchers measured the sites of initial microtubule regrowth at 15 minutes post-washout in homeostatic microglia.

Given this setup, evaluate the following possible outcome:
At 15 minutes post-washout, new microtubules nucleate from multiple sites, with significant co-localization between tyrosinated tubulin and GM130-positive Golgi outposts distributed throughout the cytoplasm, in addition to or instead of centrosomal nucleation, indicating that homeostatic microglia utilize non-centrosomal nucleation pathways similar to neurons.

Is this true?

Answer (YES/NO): YES